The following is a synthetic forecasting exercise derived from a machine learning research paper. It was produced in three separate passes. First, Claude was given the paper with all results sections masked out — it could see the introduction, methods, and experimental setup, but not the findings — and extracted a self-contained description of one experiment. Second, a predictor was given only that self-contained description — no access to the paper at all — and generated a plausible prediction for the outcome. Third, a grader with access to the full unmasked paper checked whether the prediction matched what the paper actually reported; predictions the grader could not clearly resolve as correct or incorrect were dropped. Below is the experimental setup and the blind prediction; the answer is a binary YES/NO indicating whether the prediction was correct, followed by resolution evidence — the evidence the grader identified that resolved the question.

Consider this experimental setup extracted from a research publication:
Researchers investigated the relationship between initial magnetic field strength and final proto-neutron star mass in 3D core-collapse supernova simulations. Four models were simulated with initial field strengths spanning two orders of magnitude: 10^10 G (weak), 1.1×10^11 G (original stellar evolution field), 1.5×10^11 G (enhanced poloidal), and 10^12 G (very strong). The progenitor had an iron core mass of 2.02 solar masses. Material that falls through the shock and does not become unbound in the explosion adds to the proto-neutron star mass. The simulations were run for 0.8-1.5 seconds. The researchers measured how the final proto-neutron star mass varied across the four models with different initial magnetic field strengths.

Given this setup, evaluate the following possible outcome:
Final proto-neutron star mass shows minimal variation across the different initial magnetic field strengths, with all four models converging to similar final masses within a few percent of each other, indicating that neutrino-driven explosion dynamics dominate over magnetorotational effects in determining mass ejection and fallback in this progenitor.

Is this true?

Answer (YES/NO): NO